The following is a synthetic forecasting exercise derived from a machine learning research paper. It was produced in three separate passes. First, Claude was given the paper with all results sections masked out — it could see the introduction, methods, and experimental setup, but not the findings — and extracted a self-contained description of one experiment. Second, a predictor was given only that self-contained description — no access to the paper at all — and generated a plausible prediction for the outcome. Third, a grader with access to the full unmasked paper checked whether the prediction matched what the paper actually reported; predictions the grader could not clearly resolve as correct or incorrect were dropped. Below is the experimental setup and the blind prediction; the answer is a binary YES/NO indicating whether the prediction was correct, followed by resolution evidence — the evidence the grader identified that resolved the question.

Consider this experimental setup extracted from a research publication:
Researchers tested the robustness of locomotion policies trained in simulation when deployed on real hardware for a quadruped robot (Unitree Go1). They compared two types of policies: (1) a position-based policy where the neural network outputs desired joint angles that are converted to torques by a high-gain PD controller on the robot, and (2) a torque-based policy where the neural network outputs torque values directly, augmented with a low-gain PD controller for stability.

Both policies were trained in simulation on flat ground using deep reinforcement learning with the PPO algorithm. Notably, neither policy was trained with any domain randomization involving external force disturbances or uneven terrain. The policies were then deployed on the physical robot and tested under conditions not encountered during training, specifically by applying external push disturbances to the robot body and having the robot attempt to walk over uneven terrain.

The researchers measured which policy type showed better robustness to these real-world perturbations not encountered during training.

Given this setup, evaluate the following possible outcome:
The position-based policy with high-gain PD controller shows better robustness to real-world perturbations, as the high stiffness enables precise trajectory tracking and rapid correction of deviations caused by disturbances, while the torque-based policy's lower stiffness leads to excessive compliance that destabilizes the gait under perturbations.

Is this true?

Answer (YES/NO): NO